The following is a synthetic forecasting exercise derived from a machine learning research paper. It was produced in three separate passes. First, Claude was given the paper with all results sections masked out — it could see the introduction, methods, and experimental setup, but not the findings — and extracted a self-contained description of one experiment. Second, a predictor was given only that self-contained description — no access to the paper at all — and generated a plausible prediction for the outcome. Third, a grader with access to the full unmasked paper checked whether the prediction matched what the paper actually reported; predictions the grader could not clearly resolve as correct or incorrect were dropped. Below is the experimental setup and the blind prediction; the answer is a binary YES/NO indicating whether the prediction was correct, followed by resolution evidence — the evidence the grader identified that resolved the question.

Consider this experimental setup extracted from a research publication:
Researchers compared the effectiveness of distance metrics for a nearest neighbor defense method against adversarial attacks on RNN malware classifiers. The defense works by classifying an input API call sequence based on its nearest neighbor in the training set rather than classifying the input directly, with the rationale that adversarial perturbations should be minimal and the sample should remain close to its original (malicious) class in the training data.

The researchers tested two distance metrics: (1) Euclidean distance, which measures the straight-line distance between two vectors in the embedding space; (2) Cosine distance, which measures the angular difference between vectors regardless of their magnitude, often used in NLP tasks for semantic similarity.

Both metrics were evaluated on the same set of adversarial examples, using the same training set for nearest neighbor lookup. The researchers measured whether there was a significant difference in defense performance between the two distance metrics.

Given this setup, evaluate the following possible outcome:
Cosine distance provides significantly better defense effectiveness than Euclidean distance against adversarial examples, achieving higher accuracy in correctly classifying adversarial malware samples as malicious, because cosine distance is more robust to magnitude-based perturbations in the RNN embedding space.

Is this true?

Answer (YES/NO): NO